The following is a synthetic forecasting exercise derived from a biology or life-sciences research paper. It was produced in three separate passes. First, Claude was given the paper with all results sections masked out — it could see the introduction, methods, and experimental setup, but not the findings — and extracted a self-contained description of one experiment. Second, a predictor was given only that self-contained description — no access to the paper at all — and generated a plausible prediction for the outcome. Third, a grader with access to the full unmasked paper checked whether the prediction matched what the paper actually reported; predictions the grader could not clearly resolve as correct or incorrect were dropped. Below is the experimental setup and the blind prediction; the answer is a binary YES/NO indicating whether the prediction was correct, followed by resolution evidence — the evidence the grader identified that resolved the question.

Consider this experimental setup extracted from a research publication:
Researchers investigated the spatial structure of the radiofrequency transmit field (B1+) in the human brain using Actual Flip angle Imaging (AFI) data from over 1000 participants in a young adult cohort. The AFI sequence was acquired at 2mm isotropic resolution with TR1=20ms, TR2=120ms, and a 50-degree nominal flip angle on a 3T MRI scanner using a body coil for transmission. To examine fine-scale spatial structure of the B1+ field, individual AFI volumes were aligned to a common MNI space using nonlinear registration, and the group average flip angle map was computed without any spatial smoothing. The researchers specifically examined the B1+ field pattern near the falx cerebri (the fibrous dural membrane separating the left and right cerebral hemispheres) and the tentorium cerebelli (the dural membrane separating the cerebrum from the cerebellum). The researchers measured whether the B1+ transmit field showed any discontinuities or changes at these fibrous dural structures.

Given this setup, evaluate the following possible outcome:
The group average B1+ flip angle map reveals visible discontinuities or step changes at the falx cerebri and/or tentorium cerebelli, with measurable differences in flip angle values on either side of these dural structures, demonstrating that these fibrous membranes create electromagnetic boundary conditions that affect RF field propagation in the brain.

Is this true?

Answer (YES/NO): YES